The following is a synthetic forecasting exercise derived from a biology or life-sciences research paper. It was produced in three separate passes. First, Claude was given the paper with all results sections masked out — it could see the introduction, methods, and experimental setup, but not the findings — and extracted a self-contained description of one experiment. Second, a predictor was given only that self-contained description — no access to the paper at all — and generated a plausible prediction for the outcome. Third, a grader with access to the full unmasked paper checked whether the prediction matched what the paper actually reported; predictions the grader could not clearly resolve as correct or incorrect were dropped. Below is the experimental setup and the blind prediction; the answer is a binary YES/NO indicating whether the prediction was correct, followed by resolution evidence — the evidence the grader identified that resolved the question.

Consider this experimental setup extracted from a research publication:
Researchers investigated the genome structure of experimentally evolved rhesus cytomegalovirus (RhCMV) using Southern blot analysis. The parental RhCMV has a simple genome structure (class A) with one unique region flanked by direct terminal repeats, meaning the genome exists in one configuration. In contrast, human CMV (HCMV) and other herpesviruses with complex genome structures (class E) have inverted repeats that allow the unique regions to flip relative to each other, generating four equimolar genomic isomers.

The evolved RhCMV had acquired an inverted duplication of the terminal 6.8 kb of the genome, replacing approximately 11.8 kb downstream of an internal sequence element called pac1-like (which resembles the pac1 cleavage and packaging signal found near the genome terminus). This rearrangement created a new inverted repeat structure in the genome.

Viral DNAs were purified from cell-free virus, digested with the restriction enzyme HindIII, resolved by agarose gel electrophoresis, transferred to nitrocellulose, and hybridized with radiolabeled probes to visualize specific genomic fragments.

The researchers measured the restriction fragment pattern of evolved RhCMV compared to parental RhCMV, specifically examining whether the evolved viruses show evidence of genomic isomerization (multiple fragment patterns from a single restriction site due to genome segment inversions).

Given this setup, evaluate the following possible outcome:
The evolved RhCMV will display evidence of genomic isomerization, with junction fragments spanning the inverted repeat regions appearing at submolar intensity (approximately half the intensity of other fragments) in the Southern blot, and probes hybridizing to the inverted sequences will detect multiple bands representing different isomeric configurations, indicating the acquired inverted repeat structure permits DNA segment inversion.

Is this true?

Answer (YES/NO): YES